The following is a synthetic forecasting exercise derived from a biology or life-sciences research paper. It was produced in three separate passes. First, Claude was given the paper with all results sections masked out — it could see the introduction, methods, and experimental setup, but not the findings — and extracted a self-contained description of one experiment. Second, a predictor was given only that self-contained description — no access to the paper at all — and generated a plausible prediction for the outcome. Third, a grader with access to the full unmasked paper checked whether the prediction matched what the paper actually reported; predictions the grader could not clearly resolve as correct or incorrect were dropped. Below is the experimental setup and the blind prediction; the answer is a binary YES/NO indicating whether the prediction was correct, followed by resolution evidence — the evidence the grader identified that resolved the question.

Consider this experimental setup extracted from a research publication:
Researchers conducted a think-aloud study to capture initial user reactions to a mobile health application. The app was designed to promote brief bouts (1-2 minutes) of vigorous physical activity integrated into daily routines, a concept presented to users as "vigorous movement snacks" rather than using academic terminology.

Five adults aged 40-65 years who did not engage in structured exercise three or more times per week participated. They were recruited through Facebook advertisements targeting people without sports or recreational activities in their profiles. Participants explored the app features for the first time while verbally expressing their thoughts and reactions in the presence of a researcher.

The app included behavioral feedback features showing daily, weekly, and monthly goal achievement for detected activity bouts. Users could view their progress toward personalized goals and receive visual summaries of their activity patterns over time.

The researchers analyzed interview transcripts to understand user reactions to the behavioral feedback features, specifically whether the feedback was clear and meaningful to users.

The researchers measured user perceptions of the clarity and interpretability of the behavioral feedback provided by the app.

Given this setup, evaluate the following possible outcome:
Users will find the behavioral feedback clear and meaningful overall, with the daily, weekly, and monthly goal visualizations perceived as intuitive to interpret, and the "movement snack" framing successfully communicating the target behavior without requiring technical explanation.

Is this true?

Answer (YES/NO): NO